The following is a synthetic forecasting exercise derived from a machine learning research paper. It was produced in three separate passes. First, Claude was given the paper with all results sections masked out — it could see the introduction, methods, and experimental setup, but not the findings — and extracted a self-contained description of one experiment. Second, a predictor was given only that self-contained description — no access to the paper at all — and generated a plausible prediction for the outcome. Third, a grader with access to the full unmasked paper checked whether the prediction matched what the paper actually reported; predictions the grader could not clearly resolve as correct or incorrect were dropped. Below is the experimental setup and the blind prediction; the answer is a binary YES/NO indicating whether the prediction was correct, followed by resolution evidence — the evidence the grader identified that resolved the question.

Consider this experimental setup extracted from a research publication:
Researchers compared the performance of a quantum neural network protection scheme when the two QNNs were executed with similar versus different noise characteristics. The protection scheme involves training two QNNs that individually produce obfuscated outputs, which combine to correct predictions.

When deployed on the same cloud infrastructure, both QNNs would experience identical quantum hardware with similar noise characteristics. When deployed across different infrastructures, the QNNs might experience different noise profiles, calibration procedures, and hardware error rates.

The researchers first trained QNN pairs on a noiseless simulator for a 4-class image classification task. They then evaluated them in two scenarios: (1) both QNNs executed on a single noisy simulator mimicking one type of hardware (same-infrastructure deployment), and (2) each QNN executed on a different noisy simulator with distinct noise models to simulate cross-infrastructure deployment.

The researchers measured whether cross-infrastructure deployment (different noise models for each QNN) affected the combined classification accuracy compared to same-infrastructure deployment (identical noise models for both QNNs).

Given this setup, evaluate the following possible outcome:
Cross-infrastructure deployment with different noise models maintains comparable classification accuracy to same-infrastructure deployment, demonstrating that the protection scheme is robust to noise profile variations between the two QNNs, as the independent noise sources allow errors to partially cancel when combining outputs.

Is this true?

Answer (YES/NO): YES